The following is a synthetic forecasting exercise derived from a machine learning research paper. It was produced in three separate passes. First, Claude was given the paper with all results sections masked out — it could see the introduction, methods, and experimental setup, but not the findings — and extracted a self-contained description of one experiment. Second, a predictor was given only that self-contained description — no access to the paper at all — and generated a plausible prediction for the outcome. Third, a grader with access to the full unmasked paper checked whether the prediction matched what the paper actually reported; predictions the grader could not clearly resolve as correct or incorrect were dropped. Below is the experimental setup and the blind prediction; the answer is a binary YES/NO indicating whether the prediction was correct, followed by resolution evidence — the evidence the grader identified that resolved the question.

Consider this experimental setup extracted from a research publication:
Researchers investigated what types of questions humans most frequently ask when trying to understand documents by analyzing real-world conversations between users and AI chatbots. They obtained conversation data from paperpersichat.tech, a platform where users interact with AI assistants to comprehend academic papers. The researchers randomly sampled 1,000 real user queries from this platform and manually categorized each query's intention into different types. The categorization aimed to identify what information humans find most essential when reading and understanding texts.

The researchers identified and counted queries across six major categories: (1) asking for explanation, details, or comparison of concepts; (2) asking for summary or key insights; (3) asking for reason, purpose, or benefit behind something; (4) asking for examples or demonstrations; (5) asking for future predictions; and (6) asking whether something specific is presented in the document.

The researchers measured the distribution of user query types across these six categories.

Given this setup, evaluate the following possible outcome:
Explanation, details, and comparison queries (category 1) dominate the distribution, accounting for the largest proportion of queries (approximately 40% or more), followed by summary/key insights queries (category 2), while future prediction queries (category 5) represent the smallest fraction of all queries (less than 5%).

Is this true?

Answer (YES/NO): NO